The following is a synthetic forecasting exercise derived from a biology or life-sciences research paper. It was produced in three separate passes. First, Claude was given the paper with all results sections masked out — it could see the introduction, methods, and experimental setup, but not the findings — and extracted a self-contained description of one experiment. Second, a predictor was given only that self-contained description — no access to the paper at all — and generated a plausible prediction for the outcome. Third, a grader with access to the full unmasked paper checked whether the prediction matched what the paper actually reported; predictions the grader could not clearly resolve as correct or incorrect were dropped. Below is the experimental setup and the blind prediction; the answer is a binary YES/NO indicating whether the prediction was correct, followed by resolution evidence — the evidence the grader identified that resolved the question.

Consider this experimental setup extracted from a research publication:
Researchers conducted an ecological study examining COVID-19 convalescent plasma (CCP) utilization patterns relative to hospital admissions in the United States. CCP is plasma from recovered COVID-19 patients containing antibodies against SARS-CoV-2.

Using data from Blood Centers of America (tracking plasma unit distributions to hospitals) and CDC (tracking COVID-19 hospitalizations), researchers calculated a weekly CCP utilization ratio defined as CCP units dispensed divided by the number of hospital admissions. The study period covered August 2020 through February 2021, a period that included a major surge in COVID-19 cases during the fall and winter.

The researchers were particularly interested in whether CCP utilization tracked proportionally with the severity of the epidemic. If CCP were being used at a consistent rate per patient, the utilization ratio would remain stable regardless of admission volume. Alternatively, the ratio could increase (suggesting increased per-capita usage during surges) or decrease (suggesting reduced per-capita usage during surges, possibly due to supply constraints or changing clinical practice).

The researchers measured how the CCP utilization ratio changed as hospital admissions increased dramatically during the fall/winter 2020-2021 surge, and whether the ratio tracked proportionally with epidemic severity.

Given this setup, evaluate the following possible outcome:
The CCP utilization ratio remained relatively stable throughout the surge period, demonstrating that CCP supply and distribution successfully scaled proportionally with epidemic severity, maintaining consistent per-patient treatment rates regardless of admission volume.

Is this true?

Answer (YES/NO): NO